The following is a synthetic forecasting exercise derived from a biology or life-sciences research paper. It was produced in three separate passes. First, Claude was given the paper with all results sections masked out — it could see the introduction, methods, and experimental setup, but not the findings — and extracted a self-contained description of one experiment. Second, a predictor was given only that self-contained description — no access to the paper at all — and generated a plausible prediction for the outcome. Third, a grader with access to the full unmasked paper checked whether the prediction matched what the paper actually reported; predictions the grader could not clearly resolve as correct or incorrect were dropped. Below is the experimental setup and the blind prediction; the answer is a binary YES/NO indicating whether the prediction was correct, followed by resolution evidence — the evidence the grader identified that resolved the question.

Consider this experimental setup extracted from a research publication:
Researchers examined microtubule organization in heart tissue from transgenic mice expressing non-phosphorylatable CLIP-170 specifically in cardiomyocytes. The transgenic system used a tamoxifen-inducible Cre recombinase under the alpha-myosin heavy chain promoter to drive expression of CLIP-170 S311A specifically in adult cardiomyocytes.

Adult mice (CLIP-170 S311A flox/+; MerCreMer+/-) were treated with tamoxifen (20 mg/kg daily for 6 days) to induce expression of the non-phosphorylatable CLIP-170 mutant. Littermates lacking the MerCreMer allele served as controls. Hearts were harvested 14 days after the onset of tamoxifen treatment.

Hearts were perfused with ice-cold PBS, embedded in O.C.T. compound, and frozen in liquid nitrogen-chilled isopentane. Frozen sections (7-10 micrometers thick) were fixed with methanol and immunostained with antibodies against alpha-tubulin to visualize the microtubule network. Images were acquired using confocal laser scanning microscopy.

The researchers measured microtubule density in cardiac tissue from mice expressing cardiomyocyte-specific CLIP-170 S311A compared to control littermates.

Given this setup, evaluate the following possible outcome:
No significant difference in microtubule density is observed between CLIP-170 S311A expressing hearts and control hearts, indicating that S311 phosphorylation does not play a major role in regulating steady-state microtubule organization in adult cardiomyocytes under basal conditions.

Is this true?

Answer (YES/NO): NO